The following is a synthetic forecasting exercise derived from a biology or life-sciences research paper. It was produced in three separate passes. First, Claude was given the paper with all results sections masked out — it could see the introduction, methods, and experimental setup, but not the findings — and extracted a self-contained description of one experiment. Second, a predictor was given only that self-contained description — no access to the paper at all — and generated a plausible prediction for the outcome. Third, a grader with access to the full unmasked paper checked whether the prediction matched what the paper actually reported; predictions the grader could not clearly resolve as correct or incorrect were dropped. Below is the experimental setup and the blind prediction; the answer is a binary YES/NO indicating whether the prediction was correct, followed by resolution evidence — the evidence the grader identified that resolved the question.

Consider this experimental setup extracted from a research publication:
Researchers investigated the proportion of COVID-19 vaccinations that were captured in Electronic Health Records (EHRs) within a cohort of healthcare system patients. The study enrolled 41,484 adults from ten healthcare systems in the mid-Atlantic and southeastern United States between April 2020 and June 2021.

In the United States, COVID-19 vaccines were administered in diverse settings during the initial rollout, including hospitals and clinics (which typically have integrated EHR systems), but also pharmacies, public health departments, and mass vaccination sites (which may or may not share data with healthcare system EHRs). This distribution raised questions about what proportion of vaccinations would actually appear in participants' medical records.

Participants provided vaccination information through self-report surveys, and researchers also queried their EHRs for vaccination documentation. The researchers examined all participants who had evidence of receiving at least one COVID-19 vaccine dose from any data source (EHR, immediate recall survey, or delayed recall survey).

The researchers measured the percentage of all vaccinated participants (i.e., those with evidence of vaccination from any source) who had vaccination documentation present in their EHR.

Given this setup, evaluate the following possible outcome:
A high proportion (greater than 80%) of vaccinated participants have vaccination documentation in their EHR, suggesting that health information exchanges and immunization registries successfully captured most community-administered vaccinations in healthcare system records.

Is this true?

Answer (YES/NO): NO